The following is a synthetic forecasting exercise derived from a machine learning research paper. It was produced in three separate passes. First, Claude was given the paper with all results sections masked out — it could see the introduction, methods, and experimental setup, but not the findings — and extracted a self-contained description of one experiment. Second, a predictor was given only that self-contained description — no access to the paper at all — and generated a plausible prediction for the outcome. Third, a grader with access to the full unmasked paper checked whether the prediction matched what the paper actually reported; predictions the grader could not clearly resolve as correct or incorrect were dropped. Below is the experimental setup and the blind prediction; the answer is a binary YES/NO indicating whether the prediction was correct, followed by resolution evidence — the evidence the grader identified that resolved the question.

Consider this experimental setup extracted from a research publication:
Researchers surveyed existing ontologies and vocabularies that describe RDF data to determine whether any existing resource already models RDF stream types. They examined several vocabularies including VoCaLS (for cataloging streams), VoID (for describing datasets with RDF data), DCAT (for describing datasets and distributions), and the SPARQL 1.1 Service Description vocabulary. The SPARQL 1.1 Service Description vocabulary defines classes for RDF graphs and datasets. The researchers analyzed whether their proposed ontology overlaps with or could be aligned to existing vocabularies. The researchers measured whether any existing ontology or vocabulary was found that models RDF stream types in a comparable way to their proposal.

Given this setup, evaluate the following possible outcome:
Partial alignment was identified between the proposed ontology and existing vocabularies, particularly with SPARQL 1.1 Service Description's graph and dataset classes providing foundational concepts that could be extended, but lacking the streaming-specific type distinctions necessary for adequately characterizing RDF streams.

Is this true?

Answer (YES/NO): NO